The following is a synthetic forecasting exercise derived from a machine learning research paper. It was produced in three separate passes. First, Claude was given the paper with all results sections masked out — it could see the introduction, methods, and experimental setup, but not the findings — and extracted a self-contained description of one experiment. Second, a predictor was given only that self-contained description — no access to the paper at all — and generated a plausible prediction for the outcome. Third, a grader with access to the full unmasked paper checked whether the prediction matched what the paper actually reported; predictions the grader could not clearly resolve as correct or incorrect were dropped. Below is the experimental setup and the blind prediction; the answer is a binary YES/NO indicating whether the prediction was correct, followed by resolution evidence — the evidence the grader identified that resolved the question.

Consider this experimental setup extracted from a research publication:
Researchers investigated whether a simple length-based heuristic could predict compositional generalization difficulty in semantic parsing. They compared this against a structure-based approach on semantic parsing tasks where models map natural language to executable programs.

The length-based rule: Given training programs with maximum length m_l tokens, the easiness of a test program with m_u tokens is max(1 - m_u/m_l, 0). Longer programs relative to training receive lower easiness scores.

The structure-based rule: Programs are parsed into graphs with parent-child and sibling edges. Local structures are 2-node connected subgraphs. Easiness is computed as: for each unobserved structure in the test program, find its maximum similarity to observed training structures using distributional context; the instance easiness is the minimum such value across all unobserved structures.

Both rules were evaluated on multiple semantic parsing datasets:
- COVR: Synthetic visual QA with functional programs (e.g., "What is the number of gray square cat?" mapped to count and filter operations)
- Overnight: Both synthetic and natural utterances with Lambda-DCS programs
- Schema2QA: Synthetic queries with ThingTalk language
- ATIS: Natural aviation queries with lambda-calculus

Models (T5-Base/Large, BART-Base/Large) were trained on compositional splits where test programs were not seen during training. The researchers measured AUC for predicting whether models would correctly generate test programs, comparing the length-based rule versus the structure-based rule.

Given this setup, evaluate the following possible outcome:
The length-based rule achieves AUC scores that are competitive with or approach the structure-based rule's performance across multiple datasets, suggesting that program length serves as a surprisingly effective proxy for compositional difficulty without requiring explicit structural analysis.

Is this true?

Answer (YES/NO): NO